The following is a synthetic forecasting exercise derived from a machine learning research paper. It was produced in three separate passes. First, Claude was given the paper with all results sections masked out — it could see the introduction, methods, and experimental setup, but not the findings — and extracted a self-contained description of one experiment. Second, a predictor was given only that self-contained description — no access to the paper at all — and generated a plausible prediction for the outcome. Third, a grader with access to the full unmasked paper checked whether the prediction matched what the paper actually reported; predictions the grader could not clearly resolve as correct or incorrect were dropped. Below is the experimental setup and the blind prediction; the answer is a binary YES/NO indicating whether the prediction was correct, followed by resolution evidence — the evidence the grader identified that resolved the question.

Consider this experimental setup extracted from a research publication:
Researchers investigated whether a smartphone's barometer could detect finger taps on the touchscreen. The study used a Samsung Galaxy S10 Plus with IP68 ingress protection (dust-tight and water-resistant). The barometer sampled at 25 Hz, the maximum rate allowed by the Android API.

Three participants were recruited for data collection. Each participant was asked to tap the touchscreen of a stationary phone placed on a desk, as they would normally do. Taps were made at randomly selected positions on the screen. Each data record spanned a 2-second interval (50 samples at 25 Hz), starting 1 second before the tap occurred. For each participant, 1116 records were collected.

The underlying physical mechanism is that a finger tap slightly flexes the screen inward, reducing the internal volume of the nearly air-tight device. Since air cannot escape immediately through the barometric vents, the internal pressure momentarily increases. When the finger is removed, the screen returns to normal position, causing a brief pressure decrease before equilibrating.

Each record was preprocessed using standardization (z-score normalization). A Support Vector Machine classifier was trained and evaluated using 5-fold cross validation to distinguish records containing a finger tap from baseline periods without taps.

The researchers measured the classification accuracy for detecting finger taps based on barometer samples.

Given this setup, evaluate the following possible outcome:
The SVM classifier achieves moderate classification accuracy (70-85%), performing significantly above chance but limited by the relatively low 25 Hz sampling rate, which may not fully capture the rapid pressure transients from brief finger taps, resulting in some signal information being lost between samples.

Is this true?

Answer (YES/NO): NO